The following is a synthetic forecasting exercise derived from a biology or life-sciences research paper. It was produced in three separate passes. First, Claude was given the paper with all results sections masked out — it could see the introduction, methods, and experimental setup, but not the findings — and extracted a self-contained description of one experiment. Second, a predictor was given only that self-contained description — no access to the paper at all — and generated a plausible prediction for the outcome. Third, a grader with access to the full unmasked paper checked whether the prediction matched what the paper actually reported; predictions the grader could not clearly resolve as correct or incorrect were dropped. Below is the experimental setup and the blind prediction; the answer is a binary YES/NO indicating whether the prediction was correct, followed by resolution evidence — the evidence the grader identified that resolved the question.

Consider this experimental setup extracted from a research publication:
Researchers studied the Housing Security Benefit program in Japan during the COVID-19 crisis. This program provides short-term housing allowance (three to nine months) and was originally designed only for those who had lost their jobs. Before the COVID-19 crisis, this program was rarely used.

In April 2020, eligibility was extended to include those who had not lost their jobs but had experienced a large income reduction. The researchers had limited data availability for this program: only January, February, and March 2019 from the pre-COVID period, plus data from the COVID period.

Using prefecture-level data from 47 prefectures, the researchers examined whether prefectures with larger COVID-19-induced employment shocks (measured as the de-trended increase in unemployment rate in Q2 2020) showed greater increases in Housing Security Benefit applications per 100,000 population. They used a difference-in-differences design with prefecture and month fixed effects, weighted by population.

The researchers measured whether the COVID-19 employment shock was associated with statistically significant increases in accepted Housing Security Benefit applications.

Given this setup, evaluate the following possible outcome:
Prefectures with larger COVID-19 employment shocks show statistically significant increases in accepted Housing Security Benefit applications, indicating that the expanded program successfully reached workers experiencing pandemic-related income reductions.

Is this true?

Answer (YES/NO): YES